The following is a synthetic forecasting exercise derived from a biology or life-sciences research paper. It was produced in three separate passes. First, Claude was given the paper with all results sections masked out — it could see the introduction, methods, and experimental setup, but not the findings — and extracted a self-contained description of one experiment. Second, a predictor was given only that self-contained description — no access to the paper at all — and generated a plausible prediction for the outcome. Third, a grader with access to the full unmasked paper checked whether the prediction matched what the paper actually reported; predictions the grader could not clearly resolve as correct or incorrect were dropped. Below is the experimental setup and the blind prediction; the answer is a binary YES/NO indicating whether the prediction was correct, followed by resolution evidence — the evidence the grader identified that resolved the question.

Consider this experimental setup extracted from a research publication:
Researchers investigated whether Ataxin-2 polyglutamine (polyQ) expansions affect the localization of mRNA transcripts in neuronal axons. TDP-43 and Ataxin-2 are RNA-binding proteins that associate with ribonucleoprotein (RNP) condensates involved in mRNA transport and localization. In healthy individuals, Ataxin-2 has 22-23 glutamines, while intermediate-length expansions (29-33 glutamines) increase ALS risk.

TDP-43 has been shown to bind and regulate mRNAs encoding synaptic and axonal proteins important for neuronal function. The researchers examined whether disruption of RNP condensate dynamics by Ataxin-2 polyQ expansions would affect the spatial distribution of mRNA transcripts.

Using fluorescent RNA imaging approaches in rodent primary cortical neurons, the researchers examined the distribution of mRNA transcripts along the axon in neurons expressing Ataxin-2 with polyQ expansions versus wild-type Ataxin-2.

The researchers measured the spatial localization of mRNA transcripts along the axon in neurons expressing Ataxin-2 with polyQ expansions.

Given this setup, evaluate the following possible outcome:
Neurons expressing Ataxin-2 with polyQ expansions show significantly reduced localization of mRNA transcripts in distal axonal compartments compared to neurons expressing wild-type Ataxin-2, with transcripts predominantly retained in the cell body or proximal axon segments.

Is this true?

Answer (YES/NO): YES